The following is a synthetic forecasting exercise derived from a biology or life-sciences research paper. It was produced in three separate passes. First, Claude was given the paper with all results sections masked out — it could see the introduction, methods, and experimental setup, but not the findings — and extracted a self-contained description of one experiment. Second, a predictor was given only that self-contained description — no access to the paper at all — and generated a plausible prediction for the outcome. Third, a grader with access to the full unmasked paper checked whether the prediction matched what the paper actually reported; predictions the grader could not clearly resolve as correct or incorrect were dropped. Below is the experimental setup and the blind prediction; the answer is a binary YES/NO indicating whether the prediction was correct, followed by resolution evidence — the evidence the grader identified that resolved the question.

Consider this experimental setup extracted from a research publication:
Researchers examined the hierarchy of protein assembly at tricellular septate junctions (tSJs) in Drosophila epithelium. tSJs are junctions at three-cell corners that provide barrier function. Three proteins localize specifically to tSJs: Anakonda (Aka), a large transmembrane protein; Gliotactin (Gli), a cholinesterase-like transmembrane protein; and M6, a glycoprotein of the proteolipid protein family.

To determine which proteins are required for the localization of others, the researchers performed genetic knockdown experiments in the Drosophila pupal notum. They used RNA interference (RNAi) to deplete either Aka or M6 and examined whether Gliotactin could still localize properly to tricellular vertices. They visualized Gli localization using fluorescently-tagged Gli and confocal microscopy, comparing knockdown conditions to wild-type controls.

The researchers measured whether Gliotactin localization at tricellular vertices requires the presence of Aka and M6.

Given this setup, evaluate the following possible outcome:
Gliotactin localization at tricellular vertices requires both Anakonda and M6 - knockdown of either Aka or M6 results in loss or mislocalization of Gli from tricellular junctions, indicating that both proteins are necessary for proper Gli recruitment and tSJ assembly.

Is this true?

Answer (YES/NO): YES